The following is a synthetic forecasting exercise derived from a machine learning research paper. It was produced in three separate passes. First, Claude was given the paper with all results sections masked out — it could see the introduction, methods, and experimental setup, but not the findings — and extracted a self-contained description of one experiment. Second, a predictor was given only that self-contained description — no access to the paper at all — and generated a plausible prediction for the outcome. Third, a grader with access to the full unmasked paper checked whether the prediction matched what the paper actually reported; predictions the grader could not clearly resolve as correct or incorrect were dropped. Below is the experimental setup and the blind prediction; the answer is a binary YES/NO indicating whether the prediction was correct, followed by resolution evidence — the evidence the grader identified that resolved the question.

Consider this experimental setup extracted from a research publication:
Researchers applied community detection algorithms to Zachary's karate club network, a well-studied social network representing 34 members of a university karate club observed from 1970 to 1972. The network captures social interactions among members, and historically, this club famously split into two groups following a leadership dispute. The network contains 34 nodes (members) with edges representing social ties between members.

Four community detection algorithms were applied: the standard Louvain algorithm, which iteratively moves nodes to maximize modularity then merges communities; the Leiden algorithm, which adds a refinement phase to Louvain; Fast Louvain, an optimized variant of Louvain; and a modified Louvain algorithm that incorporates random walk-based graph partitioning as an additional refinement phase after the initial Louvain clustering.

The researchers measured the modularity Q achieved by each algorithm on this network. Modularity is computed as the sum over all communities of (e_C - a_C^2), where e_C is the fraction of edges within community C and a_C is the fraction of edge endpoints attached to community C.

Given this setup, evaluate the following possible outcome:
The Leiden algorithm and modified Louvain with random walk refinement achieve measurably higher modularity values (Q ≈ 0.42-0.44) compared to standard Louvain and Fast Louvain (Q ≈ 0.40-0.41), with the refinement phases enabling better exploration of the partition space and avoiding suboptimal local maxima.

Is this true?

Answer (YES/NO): NO